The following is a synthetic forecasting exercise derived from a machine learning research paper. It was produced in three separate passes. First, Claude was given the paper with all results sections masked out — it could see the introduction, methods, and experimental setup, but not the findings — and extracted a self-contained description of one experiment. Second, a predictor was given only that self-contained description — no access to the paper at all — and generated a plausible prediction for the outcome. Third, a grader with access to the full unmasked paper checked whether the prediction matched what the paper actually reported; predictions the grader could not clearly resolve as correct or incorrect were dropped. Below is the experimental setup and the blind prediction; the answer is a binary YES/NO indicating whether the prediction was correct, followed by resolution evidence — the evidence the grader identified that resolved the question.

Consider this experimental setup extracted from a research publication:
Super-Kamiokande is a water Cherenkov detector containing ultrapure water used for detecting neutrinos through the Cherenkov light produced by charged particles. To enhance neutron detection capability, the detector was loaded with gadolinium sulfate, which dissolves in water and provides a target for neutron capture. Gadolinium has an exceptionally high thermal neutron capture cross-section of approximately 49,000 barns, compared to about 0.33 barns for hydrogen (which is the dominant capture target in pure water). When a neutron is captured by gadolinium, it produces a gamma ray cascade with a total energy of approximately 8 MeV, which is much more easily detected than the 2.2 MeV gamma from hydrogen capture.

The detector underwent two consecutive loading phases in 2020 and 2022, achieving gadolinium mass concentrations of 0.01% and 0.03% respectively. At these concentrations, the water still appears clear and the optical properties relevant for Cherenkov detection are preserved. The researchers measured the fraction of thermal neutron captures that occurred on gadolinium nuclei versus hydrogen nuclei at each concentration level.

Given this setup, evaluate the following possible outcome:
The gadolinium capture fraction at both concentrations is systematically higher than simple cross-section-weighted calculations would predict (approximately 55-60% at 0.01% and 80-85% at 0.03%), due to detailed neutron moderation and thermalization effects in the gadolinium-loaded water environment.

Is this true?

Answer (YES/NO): NO